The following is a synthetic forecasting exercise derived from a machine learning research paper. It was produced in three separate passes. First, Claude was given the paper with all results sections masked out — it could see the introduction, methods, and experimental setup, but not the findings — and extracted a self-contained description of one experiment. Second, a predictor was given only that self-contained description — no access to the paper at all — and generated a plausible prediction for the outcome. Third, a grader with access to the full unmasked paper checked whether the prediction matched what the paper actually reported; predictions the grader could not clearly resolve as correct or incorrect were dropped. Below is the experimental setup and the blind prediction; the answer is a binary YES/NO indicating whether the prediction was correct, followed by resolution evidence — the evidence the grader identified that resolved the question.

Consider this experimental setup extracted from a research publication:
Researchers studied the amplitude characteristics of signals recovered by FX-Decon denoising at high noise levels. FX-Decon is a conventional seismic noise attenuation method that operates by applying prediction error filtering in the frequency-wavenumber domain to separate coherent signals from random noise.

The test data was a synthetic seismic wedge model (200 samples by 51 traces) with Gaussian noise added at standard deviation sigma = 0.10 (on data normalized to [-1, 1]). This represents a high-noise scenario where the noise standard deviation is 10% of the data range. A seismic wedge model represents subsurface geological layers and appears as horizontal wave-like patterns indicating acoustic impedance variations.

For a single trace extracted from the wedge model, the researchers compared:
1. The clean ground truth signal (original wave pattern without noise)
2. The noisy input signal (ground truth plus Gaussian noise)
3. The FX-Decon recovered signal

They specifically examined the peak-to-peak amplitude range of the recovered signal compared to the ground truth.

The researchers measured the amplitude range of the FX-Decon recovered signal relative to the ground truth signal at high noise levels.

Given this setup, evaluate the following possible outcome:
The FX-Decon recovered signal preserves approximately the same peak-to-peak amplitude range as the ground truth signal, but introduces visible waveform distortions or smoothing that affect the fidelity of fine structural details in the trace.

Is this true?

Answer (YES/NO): NO